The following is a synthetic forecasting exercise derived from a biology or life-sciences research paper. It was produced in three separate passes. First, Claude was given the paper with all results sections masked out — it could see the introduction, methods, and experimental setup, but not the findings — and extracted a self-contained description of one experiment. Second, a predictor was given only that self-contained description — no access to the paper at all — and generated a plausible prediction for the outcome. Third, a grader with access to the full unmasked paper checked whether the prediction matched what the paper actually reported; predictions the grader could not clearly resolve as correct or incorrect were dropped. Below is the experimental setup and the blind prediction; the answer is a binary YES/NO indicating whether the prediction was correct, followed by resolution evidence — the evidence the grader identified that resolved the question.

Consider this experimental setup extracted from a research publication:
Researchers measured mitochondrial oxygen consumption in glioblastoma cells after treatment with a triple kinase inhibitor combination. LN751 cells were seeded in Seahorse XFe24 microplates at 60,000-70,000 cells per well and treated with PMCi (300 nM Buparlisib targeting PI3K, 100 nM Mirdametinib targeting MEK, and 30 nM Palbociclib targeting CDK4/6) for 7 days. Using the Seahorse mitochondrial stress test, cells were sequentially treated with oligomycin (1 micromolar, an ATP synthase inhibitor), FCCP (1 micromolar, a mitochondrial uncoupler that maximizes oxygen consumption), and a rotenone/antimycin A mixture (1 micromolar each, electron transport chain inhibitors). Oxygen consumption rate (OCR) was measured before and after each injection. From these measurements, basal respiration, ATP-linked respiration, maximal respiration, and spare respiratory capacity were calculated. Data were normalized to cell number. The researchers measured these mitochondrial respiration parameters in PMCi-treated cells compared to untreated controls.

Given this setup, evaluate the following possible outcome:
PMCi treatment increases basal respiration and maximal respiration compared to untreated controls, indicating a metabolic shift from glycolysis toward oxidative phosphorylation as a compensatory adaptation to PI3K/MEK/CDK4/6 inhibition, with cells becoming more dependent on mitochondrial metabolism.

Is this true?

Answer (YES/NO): NO